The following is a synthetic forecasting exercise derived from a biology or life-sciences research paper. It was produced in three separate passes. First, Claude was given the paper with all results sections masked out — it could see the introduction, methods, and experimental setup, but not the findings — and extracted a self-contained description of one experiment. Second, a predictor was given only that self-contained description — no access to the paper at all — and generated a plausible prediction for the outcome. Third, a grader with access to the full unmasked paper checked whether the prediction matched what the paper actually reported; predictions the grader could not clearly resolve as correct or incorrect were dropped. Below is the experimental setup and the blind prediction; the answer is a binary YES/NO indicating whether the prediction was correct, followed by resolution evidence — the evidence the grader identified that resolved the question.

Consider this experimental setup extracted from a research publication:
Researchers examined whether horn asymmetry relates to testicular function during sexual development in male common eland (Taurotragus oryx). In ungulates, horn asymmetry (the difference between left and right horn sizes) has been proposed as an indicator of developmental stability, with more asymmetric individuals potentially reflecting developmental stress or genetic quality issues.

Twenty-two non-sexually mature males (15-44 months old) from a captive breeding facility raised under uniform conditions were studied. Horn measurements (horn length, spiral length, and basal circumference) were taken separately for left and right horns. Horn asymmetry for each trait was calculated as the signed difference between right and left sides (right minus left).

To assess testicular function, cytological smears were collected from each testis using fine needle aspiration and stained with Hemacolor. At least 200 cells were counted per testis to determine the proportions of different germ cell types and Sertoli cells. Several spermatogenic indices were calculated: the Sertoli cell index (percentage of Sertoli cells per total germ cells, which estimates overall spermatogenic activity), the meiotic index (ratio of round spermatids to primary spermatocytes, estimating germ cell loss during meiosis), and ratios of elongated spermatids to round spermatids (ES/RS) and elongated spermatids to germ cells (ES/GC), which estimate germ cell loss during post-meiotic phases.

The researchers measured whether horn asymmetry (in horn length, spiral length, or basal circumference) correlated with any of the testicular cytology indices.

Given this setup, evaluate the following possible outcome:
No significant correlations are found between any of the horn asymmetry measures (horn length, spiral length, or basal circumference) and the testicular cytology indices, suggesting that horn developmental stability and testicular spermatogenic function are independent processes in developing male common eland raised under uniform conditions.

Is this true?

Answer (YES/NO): YES